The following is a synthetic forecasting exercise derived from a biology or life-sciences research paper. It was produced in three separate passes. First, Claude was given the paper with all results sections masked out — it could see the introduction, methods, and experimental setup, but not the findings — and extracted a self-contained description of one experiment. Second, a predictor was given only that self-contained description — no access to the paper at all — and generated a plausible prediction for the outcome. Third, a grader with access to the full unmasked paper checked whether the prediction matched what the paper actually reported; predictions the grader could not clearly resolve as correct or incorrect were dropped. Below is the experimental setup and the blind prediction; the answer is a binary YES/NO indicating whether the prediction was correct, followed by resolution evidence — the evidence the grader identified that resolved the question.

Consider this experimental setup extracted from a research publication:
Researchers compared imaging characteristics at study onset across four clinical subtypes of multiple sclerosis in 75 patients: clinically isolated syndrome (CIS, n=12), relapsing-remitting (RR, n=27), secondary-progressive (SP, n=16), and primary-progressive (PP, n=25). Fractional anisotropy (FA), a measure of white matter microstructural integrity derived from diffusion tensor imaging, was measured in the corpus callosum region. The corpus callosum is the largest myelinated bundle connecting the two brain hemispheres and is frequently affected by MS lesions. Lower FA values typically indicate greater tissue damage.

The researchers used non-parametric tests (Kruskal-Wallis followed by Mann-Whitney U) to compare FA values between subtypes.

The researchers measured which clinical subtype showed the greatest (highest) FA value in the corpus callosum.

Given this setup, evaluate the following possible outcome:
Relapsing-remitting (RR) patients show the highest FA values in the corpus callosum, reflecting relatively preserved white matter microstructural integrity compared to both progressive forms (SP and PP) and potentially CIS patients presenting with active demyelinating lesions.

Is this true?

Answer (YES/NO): NO